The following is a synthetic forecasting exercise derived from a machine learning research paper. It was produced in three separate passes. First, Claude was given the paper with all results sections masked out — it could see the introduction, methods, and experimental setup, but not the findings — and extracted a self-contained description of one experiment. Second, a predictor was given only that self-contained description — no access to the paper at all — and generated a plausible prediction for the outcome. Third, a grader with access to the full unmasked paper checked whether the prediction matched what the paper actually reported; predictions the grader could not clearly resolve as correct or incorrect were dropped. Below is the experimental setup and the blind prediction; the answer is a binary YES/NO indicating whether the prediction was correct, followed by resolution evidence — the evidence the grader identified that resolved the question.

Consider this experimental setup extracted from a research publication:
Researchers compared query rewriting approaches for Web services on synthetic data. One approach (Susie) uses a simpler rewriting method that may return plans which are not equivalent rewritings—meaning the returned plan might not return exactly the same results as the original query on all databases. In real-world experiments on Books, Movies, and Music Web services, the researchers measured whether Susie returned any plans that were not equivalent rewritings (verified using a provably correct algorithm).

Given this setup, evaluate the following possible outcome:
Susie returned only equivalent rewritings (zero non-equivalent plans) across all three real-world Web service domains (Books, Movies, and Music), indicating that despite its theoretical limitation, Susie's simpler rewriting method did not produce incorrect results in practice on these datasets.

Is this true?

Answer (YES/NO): YES